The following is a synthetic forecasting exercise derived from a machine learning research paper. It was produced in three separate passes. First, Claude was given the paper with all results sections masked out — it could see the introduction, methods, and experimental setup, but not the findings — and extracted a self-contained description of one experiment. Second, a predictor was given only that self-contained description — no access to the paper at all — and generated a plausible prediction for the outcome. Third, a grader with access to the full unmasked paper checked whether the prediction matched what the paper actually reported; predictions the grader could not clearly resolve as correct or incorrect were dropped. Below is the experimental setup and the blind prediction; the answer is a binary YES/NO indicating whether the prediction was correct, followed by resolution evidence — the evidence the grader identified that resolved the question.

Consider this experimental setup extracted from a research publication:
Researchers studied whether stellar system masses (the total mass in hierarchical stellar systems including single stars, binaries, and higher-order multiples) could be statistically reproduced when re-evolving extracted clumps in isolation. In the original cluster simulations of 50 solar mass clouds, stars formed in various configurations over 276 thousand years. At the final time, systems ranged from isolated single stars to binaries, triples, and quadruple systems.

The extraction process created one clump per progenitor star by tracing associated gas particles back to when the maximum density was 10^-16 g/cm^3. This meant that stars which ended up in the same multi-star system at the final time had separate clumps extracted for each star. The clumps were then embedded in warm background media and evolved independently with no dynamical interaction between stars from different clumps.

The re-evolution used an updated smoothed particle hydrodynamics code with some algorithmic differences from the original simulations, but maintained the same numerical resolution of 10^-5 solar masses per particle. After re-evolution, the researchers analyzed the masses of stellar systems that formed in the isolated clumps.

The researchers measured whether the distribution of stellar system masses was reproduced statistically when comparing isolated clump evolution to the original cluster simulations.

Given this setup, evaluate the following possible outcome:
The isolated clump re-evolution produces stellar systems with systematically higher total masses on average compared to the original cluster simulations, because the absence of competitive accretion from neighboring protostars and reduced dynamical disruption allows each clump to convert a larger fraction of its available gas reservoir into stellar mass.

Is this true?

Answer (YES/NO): NO